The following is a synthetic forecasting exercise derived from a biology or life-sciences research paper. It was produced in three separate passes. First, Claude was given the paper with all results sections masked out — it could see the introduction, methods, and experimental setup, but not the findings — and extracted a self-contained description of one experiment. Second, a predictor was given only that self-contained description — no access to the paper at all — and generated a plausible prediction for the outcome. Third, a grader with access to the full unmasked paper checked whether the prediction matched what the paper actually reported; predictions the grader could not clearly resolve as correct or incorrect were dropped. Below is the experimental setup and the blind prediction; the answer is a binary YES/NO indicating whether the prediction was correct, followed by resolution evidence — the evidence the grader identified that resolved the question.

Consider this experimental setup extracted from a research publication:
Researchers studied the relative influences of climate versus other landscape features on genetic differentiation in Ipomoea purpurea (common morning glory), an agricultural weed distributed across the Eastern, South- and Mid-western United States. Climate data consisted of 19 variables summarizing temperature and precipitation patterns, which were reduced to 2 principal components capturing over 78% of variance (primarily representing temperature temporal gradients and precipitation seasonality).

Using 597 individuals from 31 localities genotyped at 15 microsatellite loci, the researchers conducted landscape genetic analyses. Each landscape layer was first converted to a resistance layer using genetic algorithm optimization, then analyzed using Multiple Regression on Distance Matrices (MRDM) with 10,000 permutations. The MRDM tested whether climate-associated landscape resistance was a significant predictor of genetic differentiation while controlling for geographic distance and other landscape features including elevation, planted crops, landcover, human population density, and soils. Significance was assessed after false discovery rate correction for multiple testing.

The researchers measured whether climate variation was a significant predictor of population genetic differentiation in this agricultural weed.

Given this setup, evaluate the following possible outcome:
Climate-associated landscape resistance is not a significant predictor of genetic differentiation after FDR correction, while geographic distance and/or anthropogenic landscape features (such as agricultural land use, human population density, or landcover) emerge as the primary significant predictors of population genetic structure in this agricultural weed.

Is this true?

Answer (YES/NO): NO